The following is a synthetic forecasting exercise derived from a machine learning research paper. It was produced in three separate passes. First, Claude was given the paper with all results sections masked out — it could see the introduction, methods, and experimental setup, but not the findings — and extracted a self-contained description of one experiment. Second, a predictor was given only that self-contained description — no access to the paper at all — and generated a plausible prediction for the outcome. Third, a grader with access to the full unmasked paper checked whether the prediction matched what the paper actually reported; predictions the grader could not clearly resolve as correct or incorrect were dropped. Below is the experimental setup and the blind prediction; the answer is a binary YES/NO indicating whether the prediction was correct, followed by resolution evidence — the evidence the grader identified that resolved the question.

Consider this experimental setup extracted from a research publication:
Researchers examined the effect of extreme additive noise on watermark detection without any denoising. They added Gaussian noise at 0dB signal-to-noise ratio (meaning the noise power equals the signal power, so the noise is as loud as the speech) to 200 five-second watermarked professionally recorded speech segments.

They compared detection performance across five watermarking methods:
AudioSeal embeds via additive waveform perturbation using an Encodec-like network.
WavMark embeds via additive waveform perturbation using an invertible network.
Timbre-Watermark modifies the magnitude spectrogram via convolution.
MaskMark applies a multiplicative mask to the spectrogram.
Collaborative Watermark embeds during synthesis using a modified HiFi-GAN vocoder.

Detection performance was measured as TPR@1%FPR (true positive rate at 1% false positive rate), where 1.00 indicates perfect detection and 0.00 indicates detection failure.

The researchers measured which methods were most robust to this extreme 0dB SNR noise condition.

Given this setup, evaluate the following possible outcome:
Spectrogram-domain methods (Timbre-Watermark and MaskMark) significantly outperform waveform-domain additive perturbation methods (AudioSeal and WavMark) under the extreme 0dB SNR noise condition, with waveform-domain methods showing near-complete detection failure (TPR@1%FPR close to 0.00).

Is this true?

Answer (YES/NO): NO